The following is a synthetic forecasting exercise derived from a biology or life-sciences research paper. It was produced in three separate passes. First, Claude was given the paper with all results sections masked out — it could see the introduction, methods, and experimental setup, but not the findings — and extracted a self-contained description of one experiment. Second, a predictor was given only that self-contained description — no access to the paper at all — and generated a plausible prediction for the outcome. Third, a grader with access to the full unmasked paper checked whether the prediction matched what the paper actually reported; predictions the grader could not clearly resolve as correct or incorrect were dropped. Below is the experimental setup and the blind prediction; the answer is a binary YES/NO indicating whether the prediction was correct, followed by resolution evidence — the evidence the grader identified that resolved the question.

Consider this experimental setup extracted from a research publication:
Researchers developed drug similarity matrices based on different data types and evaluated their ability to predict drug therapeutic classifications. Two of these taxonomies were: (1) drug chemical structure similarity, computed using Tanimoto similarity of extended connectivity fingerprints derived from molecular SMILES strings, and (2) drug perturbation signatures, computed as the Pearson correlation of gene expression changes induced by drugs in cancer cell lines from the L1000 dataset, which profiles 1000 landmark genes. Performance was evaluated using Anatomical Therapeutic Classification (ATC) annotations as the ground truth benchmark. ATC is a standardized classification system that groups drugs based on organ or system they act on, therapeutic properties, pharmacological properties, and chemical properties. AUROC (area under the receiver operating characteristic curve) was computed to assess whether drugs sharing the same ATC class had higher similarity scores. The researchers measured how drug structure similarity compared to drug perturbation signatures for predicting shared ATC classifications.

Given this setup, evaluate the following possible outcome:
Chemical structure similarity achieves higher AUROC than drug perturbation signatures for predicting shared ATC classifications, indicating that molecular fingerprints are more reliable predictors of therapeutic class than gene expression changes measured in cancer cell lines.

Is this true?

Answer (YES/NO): YES